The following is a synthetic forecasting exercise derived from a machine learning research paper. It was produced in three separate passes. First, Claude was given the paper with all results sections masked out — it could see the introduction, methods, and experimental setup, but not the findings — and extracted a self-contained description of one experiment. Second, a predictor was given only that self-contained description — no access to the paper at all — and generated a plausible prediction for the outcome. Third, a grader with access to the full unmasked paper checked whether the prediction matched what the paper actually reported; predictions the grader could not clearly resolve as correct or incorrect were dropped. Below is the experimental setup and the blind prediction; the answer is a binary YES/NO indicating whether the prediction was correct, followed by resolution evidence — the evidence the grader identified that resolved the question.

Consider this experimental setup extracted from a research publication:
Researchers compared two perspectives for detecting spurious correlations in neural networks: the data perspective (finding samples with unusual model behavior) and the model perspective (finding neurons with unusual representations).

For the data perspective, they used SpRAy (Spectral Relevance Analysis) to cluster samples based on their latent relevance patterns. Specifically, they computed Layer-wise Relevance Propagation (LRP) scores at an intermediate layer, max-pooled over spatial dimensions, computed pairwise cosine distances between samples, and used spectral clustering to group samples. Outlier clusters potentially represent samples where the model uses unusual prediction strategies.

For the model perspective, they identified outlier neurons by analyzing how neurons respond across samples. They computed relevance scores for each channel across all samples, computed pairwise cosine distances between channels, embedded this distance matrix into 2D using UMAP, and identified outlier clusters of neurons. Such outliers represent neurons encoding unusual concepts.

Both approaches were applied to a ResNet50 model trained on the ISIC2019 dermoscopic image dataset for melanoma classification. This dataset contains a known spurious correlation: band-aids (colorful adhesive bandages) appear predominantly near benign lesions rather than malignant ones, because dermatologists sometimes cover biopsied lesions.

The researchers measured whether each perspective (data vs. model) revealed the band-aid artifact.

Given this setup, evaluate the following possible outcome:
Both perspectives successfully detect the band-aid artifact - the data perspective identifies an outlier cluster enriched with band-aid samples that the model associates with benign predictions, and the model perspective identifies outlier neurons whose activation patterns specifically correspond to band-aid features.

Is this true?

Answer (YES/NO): YES